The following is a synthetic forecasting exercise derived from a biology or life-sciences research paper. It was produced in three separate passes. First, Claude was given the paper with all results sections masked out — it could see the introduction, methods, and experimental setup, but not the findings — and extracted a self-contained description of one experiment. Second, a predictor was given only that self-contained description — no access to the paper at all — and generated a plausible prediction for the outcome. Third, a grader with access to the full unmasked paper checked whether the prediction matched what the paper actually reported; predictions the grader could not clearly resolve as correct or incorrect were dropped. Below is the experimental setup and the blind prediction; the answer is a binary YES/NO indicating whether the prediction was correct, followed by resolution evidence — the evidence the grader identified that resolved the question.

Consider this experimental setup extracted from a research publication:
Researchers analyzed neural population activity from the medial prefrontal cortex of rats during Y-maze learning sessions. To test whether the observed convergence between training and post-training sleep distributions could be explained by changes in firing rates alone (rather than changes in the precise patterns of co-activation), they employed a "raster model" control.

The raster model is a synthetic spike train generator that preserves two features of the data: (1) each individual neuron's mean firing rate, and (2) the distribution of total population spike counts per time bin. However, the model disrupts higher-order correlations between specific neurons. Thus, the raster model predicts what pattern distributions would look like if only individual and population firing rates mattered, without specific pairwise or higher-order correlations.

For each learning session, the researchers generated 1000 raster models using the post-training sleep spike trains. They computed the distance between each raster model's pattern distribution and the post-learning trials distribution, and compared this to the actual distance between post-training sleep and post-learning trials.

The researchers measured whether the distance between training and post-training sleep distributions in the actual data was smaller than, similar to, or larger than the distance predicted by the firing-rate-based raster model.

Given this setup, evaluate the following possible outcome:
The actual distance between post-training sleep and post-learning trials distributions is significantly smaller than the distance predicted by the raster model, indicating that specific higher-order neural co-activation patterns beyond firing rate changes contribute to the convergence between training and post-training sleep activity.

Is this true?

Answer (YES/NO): YES